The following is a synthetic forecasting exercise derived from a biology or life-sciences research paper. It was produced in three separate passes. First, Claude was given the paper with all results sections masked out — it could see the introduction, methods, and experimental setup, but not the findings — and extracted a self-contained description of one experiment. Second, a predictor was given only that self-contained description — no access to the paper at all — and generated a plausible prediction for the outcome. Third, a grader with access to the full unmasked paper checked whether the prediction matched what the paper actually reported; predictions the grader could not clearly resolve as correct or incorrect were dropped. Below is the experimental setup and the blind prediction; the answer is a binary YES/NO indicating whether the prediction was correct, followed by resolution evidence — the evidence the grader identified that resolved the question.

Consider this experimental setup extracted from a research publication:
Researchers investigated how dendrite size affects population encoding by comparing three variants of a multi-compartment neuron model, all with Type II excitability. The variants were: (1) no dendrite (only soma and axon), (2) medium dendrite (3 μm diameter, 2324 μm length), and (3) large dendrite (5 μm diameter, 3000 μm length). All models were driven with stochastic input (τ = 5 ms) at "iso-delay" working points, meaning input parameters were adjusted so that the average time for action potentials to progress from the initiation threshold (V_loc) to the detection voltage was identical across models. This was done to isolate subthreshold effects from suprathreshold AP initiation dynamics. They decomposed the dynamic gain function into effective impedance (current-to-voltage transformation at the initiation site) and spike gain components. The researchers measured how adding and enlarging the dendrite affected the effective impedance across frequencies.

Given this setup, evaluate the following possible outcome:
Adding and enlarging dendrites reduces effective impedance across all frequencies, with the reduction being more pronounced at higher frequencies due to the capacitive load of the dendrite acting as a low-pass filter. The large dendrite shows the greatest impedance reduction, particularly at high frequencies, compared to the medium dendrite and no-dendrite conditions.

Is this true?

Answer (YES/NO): NO